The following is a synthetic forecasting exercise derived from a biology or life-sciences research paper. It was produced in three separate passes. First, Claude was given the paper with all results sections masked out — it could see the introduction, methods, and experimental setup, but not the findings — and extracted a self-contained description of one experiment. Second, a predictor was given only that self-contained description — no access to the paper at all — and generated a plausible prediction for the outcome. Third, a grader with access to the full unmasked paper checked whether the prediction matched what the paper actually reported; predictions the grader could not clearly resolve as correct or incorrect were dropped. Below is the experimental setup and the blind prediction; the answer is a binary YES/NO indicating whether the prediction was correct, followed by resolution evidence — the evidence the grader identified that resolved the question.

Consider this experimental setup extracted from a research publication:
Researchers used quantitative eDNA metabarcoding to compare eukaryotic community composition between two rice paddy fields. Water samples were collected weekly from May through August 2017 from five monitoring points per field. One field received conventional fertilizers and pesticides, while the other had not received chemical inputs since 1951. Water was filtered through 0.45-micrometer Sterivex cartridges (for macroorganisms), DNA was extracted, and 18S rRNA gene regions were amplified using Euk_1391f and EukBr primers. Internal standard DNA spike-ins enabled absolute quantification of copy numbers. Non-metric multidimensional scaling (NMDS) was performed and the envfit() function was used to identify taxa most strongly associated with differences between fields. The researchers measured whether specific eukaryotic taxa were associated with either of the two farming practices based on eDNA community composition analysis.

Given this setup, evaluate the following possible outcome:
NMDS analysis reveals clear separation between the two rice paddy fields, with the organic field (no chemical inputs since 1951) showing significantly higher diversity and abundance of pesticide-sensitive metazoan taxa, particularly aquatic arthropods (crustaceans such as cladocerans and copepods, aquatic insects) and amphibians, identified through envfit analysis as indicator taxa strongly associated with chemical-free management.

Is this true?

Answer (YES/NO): NO